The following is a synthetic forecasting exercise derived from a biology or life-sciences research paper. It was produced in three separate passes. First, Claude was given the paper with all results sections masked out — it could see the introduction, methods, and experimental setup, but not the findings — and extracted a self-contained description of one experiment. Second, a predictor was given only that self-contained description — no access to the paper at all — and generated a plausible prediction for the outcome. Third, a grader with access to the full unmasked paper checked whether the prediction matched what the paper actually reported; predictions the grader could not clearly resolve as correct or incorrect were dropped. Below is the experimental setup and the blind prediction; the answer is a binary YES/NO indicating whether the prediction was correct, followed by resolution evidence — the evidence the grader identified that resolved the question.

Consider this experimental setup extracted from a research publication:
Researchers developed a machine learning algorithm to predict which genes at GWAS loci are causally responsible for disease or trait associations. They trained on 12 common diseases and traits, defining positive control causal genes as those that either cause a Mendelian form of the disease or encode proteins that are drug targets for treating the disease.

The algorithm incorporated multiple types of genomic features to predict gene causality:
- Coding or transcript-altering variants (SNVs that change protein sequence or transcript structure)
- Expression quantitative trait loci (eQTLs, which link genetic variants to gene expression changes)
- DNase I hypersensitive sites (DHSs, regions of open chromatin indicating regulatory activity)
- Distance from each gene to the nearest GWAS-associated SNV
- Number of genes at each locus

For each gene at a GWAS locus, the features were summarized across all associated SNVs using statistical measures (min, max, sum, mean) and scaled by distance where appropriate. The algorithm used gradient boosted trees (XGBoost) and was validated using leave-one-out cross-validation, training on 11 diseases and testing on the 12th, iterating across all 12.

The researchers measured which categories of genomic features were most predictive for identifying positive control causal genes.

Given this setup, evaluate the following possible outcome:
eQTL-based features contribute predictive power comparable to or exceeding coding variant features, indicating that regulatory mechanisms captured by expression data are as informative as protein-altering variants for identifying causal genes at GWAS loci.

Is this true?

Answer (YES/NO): NO